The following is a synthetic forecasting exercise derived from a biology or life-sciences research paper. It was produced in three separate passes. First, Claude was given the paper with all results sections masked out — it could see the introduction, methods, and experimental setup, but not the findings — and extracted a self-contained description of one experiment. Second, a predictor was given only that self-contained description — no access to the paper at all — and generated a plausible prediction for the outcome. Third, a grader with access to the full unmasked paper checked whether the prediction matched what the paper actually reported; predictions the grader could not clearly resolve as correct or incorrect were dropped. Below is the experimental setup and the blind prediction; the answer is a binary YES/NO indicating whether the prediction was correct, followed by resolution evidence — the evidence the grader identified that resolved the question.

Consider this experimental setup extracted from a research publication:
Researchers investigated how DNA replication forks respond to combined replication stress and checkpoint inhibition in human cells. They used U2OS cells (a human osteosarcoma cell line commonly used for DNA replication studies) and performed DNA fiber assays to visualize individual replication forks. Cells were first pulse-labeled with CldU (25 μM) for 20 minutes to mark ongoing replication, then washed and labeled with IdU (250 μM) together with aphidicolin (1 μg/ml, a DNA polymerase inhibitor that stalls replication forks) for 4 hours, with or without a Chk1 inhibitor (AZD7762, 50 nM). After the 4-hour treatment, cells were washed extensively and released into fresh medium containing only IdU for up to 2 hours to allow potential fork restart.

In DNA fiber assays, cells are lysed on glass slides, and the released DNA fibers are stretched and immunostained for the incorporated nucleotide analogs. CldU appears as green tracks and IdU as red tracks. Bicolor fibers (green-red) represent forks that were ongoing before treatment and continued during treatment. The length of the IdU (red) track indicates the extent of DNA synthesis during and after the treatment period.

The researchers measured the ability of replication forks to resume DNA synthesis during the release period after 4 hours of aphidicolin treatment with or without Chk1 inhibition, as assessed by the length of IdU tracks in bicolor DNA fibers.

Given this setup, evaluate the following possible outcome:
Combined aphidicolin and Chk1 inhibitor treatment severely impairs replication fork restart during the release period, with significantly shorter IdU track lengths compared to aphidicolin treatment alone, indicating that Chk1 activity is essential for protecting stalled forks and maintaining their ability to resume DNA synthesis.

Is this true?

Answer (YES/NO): YES